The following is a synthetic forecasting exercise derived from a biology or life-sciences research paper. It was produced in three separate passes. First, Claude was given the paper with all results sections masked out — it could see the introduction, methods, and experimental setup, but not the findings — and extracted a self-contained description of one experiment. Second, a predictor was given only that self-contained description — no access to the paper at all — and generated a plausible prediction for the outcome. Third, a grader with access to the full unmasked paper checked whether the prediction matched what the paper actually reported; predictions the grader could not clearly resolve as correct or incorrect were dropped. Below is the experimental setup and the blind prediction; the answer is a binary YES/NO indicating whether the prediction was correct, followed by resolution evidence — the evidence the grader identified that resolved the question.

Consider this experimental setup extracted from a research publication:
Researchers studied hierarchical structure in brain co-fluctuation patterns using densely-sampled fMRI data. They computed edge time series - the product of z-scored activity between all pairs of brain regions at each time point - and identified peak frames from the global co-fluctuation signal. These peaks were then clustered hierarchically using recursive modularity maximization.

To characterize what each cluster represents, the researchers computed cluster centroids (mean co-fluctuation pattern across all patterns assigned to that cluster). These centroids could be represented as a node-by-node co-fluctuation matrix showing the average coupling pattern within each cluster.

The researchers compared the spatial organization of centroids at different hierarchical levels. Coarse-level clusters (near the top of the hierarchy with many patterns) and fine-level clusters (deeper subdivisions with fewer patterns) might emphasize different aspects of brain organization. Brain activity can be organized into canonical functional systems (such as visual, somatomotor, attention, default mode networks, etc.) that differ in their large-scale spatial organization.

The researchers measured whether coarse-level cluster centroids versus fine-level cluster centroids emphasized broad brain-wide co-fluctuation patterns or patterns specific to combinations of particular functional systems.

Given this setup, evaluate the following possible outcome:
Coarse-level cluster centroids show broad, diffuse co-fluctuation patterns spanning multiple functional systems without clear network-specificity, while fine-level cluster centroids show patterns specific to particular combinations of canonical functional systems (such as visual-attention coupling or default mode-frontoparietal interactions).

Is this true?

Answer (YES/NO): NO